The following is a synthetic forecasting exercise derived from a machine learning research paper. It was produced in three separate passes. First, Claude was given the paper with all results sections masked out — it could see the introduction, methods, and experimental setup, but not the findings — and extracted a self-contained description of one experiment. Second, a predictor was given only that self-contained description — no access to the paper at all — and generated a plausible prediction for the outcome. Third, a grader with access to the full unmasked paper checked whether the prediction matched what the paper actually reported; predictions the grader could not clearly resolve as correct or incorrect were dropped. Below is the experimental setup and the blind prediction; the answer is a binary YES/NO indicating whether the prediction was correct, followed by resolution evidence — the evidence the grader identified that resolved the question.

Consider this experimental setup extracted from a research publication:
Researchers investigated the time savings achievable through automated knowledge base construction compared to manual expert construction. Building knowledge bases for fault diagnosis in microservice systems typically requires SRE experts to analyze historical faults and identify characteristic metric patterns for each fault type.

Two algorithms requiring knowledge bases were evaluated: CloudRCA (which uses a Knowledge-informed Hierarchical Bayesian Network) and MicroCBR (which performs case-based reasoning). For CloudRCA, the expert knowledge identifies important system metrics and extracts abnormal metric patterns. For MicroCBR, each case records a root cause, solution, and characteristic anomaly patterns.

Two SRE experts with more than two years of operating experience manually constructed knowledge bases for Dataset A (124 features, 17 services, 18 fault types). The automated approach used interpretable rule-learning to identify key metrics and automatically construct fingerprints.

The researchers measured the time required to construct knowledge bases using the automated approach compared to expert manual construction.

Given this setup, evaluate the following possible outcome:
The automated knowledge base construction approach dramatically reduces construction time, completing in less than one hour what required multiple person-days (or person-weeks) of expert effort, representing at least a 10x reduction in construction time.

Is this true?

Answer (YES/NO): NO